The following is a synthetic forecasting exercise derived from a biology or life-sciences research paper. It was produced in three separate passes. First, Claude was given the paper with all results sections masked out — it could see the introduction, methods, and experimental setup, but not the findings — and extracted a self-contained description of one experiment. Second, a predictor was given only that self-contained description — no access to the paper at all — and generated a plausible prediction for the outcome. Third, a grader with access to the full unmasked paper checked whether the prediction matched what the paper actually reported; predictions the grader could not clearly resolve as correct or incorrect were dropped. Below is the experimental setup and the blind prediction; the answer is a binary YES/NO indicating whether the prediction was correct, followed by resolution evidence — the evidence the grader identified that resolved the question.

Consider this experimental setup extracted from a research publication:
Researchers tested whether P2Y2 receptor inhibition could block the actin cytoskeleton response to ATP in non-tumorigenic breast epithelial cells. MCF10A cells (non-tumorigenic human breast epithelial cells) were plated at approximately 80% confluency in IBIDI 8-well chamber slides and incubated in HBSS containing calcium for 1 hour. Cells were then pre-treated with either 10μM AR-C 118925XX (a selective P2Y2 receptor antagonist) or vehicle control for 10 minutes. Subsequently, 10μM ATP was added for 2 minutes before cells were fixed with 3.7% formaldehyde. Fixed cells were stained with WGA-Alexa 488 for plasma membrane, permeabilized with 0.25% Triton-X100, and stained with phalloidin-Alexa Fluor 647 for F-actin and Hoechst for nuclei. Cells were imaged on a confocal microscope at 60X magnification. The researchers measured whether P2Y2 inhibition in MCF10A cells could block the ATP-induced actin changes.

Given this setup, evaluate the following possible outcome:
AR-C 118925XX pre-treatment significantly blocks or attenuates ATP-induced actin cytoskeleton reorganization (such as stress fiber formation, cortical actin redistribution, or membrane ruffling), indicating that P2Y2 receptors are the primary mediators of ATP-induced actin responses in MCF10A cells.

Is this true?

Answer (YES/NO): YES